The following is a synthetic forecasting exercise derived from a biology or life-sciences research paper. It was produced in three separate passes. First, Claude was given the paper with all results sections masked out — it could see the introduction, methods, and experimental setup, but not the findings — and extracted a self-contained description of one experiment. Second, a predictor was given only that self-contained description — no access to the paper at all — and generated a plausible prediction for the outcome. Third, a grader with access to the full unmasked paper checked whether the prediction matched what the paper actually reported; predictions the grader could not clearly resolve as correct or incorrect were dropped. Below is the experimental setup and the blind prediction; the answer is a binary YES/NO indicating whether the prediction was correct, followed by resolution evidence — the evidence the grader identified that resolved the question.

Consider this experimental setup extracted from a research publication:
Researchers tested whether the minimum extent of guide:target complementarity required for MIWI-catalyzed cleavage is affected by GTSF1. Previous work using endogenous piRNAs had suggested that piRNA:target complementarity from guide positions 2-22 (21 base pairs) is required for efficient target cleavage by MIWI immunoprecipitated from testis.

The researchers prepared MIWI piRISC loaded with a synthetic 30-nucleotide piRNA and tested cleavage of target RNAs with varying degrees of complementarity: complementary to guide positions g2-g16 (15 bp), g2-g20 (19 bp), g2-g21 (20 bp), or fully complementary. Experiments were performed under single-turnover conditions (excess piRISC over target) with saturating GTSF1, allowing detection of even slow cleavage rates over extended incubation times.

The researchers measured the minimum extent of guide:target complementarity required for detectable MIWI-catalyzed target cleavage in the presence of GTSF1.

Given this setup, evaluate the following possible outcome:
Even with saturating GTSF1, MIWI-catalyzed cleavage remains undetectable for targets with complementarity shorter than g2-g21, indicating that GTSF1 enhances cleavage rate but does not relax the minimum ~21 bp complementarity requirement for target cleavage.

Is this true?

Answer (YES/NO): NO